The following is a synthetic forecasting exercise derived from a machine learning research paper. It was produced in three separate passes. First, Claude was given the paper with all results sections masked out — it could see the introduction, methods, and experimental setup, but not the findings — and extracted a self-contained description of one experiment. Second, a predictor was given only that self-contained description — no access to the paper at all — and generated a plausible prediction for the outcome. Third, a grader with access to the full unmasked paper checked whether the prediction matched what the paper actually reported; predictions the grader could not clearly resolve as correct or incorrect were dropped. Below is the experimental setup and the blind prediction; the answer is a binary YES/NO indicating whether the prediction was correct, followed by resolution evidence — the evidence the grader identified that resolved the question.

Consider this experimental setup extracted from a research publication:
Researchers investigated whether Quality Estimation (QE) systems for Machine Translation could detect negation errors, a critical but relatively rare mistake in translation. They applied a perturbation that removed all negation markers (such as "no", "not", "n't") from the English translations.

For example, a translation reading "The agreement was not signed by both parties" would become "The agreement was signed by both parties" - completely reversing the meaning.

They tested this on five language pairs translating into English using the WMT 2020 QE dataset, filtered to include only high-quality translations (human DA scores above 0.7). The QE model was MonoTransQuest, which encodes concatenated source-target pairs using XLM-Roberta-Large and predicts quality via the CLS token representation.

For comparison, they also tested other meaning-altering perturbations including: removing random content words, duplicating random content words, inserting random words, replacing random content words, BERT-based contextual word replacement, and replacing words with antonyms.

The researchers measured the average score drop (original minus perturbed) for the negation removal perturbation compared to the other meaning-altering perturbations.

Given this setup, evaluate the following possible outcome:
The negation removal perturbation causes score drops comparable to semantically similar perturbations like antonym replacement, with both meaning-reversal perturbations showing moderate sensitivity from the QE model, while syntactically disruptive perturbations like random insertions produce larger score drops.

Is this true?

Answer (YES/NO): NO